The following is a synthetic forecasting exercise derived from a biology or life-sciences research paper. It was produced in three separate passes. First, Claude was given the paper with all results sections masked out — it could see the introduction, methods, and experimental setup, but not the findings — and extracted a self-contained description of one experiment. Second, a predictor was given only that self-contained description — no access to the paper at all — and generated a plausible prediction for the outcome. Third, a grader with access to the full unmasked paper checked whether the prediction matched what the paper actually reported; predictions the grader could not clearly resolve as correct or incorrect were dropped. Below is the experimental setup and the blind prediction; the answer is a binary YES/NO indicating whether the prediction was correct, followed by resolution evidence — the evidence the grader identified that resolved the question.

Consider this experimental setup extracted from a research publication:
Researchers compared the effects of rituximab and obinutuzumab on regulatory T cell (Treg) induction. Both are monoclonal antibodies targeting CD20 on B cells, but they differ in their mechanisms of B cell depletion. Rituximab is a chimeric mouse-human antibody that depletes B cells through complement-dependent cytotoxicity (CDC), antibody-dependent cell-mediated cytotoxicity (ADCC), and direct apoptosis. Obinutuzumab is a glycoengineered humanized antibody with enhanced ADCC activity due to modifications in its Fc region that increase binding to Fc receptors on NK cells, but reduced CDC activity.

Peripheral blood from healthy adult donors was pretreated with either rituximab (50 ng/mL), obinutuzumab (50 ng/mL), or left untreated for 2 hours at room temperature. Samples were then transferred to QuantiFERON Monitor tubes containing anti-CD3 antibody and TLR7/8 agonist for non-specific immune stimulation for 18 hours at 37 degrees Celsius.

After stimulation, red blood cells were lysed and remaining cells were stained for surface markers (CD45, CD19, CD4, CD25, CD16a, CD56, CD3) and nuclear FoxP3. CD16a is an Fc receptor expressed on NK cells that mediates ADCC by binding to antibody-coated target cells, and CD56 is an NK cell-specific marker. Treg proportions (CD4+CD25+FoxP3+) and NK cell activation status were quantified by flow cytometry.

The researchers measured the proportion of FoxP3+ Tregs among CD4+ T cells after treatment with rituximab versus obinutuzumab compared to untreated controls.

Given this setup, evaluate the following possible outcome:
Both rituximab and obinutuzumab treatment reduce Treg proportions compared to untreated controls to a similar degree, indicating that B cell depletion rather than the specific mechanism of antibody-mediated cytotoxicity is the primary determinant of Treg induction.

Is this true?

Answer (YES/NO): NO